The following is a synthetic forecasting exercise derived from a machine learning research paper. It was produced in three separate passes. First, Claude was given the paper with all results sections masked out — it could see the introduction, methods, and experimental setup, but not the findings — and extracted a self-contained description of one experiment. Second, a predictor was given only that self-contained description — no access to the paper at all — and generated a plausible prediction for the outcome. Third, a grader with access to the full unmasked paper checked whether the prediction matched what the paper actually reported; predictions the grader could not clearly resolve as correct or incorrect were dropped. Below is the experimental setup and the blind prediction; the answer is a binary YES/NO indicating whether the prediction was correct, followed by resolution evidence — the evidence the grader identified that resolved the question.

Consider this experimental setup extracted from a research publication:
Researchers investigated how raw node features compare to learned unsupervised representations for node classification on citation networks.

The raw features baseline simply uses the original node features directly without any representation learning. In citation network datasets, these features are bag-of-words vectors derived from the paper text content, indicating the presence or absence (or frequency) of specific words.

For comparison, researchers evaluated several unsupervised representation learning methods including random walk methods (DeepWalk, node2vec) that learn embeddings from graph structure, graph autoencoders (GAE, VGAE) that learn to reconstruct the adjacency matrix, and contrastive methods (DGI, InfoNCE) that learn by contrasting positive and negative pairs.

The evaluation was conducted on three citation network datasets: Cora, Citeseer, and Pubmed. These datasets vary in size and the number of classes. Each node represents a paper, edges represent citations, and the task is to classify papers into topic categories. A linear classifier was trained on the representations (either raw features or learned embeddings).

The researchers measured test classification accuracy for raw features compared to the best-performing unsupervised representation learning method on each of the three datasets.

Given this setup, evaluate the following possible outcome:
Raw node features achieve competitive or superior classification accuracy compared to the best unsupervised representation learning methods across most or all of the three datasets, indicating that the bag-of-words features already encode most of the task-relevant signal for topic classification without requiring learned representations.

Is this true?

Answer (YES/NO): NO